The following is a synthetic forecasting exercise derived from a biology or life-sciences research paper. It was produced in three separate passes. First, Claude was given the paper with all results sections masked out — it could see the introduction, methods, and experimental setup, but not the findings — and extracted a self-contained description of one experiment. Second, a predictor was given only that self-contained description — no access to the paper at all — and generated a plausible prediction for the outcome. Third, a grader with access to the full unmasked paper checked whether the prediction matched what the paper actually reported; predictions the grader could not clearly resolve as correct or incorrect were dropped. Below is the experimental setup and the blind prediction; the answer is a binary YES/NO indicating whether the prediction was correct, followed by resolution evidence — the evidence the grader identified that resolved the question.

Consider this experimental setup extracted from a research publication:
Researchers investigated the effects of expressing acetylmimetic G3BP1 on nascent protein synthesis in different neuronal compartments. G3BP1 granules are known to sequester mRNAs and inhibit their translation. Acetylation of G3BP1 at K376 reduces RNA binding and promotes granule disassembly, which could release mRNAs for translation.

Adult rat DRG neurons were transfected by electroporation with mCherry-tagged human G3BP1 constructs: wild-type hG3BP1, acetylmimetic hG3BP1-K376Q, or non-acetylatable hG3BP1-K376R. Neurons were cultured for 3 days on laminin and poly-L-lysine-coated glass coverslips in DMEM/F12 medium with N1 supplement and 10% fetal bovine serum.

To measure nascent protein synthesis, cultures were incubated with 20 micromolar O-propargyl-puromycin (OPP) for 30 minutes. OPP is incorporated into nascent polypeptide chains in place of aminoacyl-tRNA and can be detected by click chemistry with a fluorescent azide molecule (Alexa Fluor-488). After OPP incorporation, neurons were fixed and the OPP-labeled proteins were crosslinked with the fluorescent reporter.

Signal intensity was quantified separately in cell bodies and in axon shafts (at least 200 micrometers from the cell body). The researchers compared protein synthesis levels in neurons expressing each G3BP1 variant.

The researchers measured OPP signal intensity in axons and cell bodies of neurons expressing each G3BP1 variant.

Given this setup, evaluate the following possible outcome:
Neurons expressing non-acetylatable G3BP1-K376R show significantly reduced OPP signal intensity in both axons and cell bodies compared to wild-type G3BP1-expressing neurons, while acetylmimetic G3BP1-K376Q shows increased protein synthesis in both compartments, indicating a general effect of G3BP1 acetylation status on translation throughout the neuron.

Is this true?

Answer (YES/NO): NO